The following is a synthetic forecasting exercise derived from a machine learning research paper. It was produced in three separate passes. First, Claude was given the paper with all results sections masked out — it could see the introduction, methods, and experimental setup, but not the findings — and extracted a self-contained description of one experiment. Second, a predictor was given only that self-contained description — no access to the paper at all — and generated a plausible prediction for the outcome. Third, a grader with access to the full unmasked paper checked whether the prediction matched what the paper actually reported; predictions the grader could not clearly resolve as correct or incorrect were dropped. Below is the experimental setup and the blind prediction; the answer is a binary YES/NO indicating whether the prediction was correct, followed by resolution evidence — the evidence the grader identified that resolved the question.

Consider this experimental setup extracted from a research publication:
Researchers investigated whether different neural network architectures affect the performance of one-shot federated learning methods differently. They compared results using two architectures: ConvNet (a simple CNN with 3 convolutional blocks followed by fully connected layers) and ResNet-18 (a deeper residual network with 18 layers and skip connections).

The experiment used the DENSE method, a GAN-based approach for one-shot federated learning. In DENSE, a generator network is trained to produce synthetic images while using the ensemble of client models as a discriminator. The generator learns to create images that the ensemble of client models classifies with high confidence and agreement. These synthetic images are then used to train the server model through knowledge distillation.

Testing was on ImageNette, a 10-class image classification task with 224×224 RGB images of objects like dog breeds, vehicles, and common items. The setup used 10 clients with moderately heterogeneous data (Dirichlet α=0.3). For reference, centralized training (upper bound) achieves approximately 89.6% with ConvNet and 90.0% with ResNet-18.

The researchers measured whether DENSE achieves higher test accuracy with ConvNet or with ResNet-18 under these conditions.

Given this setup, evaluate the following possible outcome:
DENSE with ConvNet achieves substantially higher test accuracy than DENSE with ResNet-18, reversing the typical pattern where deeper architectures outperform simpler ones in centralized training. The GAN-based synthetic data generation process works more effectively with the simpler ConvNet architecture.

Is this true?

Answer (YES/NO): NO